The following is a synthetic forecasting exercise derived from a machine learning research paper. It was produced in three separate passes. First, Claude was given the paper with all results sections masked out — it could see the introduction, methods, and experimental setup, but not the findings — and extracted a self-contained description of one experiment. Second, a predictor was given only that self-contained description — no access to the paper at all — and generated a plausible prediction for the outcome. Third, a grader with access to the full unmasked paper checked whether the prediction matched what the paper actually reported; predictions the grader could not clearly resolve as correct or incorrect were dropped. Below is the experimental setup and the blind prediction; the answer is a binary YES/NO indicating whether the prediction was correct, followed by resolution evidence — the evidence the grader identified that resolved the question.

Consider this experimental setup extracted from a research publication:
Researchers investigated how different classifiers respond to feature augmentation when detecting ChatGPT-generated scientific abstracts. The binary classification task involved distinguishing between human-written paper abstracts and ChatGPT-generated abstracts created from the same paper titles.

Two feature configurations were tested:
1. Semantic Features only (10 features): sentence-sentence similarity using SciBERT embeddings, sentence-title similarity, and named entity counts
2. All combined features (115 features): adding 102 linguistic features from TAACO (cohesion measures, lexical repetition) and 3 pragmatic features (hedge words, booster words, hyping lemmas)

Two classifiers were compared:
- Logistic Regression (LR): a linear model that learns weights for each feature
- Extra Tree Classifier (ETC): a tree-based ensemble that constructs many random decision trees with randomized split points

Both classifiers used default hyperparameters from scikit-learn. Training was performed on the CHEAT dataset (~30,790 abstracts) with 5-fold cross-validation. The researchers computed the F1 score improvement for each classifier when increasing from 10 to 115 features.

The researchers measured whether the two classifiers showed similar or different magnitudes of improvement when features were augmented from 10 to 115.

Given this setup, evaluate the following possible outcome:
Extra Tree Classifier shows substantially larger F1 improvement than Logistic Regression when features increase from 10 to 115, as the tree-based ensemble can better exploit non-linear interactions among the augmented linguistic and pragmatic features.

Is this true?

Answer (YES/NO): NO